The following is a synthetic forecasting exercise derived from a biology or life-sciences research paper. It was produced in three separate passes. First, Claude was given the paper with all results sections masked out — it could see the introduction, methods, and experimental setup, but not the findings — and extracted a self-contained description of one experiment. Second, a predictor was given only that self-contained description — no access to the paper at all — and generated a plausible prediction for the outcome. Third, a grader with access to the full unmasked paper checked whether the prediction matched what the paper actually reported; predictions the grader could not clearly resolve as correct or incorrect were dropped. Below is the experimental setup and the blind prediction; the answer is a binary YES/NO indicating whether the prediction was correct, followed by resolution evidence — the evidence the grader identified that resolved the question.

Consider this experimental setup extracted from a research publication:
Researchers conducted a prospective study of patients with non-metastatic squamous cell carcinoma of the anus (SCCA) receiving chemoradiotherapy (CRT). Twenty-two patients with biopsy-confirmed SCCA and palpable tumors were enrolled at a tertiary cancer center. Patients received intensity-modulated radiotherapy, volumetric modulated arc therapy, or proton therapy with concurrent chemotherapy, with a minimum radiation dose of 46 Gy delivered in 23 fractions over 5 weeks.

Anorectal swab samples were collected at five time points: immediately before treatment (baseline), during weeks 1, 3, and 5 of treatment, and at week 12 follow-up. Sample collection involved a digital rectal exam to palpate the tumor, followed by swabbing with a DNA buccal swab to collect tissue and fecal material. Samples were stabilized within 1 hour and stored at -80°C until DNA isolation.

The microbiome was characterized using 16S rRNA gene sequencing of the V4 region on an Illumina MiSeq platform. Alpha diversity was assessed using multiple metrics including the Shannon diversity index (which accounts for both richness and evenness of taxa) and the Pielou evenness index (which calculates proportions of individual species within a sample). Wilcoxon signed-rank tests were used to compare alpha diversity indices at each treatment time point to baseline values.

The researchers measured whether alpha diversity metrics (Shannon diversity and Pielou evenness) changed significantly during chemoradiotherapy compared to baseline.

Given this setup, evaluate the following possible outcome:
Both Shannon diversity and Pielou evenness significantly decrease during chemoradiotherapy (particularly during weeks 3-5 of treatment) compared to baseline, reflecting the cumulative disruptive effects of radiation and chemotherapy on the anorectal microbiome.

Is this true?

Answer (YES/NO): NO